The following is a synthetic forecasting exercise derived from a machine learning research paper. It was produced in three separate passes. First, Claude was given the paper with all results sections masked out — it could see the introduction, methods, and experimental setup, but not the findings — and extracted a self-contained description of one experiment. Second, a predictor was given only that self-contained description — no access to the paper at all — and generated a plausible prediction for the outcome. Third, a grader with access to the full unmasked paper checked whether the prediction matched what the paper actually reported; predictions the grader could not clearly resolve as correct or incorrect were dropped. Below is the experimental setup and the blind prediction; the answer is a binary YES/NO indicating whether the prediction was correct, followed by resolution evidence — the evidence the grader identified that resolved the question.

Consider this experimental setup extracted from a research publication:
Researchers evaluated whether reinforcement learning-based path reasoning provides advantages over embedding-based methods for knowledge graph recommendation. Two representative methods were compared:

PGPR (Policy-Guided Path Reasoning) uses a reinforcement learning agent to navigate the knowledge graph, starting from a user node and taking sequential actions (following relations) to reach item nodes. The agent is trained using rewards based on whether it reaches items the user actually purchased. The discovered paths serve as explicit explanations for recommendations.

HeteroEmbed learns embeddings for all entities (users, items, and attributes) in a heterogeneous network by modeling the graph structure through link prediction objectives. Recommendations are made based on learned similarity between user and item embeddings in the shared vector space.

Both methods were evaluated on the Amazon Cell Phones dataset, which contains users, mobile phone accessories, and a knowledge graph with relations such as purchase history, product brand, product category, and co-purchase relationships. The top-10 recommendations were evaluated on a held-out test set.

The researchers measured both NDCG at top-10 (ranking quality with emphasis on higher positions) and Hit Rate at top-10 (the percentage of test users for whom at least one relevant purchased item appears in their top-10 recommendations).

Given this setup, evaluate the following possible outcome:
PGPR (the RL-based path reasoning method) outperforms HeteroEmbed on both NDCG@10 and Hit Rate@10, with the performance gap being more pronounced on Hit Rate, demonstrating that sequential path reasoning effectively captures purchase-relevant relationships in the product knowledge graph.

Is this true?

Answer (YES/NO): NO